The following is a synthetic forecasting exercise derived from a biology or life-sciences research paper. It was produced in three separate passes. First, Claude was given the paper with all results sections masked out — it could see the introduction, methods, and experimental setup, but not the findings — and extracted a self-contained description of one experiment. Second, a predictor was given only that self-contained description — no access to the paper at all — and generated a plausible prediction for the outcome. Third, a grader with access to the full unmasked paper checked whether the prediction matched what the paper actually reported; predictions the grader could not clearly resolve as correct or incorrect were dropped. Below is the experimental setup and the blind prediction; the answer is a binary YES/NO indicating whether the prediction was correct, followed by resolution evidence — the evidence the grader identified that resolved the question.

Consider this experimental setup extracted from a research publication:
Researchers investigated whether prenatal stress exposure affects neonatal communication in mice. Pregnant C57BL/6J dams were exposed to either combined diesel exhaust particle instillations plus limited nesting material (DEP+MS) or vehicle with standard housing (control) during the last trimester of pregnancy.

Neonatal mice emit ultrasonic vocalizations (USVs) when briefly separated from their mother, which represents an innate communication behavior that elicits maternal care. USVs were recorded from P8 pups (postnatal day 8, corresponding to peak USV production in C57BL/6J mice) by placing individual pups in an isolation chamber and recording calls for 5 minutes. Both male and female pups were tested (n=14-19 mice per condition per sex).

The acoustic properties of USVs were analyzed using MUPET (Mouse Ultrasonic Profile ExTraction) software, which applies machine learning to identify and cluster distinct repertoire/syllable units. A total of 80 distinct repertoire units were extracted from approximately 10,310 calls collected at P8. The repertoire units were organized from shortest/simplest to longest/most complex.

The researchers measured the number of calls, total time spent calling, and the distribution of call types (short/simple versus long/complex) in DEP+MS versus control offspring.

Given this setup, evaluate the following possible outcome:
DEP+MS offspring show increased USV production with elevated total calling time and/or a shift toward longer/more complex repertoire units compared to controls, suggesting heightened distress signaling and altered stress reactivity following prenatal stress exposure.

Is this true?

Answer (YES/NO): NO